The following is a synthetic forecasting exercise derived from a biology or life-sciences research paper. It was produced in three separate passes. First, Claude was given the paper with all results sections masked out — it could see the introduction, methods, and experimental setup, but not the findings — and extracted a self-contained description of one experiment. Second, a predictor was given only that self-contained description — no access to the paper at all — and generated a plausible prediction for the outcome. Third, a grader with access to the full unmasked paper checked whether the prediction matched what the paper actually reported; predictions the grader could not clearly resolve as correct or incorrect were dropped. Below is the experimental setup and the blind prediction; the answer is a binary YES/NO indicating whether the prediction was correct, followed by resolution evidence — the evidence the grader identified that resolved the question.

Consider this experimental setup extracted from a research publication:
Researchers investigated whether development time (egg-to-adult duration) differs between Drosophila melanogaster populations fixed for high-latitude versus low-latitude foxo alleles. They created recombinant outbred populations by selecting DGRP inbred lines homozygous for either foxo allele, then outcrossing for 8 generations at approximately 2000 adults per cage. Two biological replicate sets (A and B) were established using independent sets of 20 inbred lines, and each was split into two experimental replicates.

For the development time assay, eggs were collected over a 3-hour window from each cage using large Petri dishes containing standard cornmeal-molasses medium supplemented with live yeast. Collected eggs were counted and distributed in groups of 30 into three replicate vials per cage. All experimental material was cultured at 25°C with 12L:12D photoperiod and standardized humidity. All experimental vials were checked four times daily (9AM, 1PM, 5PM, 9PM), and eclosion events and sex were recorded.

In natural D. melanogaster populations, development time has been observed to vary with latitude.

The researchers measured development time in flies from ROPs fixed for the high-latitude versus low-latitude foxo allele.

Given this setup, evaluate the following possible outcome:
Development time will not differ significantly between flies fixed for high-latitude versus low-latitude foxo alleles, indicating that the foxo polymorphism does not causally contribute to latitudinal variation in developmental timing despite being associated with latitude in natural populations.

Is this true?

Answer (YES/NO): YES